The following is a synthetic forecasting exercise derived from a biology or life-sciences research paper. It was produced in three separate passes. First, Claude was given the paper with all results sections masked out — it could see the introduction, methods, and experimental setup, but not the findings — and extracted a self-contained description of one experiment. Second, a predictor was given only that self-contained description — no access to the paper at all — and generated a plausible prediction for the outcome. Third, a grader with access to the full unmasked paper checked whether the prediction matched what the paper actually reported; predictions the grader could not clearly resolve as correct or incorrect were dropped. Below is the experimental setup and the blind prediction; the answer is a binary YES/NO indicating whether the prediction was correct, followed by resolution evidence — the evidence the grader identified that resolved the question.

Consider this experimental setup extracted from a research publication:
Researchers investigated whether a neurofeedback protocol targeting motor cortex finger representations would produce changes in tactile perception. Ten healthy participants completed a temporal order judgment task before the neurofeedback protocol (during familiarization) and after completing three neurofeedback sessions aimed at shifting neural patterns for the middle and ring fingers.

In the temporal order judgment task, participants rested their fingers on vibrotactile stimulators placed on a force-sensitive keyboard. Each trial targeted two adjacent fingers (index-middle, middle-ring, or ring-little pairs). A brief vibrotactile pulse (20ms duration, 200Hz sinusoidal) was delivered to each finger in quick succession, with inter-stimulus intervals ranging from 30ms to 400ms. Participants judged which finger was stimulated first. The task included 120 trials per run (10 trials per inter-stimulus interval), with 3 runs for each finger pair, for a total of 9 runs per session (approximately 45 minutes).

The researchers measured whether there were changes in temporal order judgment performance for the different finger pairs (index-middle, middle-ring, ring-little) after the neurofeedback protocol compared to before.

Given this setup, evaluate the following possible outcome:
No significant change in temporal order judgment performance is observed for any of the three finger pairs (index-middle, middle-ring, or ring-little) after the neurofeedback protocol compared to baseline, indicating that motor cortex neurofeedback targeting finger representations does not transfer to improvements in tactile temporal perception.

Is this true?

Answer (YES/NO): YES